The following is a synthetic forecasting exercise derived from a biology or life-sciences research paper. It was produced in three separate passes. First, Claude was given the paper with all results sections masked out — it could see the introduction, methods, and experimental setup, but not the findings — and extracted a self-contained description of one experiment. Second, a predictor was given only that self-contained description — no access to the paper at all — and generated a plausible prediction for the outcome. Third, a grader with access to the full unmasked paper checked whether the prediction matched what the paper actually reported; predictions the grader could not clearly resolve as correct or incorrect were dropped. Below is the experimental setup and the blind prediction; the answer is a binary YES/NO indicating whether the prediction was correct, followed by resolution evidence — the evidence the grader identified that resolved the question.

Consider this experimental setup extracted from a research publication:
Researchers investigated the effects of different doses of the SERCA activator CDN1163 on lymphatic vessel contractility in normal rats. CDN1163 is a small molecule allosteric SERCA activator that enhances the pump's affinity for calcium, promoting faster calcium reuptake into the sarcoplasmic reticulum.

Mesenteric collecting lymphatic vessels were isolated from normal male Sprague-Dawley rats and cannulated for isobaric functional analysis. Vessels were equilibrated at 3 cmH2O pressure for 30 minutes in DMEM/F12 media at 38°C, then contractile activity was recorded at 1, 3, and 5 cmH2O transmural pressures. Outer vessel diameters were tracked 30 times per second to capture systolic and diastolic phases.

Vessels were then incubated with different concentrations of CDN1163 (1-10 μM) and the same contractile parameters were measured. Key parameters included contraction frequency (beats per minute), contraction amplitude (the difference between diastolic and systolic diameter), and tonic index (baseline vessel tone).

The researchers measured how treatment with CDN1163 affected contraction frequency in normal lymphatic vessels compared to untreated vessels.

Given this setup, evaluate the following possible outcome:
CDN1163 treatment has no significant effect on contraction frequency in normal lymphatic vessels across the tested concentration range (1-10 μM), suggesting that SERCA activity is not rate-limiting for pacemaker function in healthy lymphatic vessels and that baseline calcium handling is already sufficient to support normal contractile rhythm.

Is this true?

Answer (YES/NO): NO